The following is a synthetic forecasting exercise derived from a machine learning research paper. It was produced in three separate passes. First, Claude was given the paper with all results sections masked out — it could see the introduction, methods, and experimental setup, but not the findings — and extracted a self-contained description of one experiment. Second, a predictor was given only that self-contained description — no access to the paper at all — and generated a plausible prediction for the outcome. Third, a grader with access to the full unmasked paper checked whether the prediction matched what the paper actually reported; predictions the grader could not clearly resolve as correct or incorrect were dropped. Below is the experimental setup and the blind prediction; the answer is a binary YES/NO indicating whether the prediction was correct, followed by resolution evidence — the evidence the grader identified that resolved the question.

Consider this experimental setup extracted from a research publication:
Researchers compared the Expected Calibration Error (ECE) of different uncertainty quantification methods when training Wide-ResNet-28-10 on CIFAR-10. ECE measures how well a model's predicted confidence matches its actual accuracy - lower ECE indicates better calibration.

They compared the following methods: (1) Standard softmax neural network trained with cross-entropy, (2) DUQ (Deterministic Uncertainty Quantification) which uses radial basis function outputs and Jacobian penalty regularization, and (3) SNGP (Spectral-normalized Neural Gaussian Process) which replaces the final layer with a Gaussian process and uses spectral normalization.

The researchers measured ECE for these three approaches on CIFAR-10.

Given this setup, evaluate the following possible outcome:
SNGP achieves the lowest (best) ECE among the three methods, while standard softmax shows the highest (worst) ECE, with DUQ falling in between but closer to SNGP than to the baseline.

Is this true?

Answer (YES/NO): NO